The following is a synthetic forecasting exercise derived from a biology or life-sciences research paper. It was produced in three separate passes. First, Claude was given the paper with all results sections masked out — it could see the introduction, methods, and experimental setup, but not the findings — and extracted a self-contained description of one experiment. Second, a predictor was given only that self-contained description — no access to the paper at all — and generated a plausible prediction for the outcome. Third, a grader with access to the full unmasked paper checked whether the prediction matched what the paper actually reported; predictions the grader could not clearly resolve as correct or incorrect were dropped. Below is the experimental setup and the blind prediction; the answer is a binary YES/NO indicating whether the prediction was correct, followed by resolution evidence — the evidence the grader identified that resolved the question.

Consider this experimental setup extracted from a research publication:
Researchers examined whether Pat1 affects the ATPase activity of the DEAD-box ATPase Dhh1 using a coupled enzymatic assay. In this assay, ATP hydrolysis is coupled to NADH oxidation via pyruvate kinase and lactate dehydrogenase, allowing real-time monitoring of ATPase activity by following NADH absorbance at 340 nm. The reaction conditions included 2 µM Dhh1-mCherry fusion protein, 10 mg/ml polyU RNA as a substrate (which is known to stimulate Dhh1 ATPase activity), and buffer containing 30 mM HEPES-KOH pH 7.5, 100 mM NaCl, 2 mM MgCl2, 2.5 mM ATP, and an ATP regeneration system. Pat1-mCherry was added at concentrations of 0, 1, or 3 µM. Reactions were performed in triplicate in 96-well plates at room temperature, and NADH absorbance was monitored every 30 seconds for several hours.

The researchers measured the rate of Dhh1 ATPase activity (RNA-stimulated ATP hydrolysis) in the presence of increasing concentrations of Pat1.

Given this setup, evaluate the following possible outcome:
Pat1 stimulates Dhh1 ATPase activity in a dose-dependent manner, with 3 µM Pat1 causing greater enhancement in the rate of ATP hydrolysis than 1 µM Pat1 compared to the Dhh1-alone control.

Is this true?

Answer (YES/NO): NO